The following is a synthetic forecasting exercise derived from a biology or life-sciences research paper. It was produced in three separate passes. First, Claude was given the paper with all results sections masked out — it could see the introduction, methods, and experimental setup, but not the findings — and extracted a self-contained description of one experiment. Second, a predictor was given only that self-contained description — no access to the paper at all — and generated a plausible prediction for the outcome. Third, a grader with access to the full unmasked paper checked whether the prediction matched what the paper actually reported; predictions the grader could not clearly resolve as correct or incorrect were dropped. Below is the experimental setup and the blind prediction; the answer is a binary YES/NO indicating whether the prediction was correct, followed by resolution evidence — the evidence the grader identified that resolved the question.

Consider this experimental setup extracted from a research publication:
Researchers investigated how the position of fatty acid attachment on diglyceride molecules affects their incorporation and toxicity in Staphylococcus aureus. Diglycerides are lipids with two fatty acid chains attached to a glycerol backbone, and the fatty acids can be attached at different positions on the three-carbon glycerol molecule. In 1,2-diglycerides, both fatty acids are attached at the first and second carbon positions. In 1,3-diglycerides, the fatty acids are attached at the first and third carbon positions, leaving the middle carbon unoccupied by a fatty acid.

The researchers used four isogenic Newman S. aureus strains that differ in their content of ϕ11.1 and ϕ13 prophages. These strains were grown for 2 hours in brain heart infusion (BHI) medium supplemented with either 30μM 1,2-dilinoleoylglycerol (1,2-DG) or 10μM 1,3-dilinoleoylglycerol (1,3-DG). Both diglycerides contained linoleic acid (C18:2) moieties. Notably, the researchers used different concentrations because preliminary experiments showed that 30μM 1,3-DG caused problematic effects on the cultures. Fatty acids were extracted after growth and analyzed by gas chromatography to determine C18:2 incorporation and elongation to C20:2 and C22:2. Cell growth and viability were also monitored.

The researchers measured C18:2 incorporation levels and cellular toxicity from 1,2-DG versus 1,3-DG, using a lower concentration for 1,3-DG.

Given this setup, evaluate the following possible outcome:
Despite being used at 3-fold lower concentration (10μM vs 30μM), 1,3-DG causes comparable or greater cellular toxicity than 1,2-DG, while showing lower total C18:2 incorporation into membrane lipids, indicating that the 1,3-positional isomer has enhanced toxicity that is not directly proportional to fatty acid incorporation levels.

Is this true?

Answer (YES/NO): NO